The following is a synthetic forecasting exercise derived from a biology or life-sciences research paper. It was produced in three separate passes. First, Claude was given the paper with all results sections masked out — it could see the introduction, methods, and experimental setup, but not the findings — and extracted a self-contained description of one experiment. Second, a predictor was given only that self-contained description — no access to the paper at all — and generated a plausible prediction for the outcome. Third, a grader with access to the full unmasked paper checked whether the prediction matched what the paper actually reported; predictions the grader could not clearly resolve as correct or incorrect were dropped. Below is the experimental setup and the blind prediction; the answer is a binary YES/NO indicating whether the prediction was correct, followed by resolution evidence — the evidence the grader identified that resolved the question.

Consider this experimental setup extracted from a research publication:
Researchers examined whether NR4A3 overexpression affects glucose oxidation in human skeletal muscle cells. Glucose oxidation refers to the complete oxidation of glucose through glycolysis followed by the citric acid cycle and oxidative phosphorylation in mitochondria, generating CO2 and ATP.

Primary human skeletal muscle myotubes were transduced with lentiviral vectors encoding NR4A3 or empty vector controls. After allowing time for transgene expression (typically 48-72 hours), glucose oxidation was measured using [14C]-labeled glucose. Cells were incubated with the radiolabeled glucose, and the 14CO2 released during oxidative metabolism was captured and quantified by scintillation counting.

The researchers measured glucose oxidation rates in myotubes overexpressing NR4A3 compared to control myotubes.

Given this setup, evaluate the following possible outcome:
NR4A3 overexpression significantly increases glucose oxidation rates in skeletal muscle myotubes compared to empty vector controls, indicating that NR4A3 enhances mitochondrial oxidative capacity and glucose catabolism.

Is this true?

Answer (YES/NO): NO